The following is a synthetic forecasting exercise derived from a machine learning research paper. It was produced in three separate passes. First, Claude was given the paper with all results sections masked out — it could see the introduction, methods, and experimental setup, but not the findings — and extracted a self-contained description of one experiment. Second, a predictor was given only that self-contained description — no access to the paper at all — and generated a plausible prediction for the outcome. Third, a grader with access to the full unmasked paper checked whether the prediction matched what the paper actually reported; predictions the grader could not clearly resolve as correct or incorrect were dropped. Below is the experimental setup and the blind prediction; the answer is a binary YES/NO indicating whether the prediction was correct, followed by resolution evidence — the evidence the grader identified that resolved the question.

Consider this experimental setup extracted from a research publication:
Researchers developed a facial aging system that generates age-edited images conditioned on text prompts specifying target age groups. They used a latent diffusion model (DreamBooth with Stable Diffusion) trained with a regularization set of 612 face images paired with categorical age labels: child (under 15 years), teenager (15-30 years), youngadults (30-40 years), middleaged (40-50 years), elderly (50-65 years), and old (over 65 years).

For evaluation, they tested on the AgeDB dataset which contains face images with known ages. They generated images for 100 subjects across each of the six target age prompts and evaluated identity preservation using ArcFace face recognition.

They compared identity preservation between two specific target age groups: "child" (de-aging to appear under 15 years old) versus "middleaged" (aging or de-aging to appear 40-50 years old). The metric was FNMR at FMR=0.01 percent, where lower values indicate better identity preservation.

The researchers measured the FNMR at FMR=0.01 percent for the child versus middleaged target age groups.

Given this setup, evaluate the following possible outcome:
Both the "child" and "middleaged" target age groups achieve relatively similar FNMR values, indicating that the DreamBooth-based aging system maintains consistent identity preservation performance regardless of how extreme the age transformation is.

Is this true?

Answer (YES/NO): NO